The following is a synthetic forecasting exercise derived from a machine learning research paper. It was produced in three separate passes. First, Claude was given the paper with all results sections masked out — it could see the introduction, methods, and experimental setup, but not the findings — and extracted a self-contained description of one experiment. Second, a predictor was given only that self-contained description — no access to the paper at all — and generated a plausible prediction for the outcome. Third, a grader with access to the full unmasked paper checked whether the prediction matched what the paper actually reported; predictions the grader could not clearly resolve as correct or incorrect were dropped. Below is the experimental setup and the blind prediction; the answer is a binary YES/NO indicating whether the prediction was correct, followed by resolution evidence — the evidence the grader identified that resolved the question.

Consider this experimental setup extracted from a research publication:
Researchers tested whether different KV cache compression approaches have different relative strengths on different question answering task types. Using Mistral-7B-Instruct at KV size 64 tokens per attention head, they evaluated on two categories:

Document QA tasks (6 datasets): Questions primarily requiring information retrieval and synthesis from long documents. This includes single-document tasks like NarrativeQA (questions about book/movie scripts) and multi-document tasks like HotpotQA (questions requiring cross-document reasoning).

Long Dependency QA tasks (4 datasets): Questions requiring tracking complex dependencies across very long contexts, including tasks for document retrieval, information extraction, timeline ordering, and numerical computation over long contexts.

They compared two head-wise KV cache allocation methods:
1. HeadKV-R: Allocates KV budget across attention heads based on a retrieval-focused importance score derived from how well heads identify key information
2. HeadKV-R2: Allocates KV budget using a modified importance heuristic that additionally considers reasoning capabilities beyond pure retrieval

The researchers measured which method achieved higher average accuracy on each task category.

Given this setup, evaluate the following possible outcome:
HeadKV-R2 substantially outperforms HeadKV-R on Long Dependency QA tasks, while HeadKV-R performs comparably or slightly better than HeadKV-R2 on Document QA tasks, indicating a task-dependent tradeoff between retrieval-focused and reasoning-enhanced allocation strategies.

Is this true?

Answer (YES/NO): NO